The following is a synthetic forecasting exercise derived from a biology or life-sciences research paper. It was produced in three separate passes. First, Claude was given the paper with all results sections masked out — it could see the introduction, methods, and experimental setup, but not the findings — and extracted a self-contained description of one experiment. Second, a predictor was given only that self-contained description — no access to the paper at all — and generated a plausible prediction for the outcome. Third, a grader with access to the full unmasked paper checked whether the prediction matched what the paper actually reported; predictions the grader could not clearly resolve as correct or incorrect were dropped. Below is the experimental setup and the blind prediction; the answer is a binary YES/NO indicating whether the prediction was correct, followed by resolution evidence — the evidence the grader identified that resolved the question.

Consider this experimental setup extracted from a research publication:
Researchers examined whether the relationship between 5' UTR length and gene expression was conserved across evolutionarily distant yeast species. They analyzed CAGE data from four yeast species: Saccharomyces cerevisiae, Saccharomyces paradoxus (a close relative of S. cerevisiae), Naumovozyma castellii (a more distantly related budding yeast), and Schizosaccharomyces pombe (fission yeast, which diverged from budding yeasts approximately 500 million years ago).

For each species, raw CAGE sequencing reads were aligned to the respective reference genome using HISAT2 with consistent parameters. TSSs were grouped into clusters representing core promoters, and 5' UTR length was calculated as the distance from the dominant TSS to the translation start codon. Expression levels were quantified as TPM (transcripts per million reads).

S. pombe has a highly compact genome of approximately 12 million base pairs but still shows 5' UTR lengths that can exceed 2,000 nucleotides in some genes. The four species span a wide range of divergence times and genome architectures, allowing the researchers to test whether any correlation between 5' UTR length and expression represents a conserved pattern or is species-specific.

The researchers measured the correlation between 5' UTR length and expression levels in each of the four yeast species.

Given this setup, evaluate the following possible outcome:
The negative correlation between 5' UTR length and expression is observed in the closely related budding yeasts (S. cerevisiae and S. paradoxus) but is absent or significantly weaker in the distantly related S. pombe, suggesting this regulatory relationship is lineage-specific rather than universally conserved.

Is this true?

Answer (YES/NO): NO